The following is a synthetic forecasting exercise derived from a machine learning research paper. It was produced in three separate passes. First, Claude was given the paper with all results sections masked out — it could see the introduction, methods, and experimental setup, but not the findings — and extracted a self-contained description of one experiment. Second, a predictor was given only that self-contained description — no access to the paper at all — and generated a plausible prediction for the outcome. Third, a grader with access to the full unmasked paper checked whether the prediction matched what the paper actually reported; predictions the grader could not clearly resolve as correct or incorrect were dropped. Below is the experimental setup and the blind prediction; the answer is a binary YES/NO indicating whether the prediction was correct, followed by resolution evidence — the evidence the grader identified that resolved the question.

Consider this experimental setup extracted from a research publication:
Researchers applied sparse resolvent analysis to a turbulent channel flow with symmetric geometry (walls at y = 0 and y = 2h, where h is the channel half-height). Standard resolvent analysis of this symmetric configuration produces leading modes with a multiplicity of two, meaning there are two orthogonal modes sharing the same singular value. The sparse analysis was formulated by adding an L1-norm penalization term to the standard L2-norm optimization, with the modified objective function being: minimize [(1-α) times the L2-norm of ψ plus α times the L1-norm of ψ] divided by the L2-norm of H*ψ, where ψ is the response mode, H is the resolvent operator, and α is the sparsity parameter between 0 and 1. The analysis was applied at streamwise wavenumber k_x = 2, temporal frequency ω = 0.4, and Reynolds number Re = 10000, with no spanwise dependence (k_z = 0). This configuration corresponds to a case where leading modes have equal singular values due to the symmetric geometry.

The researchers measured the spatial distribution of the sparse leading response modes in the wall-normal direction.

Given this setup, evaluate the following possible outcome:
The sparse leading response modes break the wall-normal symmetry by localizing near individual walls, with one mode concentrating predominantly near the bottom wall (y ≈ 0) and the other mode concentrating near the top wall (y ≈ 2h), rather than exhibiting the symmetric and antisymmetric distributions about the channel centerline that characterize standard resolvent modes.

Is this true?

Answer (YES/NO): NO